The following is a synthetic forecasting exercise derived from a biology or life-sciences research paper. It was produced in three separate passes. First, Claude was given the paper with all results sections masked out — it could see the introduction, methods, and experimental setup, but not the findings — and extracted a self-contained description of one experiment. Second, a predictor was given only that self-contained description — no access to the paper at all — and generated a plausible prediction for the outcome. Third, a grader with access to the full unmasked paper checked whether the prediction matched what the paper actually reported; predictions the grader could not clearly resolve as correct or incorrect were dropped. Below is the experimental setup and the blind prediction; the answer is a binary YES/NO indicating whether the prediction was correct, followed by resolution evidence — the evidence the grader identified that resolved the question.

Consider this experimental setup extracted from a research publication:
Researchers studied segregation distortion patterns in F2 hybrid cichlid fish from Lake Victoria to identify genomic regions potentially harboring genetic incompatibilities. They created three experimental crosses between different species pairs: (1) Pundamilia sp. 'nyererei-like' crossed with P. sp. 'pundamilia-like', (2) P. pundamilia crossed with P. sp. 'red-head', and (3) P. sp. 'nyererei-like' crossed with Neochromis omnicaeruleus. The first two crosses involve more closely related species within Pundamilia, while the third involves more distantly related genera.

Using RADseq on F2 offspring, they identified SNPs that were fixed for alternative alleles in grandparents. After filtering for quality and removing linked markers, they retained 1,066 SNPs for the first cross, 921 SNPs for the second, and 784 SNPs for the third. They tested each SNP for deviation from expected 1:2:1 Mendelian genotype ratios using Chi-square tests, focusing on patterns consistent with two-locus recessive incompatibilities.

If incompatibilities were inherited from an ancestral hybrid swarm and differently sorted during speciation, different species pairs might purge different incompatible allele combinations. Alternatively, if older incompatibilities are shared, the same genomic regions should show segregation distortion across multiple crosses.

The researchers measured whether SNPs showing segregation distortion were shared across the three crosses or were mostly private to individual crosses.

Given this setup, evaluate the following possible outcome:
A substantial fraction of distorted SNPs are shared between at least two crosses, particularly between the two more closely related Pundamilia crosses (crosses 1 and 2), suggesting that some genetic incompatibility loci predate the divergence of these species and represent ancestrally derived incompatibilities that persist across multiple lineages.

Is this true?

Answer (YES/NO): NO